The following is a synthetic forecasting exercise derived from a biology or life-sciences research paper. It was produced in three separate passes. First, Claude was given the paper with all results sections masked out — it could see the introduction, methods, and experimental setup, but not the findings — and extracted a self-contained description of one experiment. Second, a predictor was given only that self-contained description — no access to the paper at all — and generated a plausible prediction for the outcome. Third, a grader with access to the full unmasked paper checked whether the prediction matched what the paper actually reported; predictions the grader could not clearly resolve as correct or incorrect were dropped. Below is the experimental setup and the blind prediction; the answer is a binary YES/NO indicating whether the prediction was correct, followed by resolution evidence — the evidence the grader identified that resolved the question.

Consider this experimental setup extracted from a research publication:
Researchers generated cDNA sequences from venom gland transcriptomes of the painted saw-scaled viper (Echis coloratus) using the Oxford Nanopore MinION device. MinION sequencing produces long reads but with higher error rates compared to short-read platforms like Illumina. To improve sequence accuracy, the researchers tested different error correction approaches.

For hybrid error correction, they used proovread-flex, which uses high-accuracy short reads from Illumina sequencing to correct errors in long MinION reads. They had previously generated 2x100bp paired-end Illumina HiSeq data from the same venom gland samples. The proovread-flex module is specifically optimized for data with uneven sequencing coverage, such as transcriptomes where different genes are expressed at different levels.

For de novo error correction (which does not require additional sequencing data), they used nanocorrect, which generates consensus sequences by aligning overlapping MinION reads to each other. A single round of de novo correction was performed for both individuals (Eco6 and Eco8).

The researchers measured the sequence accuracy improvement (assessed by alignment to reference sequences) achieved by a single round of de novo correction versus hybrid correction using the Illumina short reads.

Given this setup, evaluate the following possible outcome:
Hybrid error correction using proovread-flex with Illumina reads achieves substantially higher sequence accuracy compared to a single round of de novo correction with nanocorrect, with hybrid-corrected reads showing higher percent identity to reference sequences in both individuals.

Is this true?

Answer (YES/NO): YES